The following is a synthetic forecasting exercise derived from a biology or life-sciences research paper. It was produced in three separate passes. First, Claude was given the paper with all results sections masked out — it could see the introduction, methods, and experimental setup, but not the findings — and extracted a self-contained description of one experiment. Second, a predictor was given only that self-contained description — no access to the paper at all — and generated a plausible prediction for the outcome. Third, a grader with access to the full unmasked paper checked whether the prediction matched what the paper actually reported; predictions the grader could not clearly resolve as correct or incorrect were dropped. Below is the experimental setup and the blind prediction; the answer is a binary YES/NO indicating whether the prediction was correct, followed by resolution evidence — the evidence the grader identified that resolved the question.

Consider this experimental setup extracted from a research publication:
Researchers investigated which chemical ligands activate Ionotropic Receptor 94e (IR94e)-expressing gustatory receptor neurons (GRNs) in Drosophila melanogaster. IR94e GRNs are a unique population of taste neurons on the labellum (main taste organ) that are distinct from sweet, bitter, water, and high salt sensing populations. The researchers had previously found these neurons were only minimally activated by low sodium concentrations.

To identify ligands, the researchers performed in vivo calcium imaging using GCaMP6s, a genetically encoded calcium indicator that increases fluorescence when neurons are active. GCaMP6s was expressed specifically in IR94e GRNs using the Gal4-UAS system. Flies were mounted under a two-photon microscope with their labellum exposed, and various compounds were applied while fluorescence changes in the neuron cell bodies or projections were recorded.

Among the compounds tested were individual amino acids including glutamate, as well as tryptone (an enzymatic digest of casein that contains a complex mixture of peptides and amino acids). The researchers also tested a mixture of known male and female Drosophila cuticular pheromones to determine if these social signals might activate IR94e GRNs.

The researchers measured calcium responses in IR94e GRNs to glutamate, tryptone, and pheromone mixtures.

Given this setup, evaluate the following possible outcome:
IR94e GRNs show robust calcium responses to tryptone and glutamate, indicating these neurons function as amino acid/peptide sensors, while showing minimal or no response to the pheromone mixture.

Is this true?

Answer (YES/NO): YES